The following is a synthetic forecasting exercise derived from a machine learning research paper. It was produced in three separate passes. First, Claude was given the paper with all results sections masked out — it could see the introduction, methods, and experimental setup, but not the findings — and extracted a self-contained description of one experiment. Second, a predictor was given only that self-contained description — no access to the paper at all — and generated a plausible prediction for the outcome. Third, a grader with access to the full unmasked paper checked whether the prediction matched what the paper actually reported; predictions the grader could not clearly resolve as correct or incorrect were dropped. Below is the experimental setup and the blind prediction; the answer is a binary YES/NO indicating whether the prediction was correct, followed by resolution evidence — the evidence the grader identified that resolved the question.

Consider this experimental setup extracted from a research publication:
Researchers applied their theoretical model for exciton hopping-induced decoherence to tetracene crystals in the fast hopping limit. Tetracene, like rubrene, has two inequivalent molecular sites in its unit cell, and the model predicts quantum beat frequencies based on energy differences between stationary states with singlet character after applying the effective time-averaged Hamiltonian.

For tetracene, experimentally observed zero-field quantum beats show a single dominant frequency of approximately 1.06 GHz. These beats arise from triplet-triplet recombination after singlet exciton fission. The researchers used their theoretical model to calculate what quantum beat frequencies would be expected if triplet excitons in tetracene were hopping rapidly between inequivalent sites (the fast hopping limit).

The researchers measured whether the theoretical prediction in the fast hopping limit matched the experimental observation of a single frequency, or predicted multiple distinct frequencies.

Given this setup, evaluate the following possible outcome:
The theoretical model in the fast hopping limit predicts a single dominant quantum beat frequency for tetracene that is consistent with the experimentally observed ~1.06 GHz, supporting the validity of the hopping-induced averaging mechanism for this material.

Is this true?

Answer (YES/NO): NO